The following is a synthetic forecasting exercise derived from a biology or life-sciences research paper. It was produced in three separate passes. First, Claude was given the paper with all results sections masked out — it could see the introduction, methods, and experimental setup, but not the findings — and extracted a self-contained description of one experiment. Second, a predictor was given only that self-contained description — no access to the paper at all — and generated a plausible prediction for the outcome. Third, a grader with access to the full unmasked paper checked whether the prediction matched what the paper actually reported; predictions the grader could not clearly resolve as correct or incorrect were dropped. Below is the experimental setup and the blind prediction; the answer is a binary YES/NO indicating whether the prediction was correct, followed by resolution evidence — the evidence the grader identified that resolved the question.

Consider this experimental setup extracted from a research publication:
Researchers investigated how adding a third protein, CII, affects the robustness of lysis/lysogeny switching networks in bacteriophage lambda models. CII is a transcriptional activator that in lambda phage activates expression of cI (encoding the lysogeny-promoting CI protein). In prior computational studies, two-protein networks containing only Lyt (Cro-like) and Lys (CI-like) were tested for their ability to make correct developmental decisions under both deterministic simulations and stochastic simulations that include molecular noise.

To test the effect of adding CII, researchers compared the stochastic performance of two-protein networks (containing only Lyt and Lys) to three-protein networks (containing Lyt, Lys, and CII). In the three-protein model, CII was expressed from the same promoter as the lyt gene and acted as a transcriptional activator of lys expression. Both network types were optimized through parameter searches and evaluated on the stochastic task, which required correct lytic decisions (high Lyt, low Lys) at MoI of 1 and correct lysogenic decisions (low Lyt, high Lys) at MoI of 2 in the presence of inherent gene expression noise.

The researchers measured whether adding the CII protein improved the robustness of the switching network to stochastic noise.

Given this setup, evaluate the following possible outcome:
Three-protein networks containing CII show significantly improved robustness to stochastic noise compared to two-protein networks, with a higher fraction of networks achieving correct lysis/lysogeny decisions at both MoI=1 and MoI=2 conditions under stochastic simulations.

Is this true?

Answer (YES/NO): YES